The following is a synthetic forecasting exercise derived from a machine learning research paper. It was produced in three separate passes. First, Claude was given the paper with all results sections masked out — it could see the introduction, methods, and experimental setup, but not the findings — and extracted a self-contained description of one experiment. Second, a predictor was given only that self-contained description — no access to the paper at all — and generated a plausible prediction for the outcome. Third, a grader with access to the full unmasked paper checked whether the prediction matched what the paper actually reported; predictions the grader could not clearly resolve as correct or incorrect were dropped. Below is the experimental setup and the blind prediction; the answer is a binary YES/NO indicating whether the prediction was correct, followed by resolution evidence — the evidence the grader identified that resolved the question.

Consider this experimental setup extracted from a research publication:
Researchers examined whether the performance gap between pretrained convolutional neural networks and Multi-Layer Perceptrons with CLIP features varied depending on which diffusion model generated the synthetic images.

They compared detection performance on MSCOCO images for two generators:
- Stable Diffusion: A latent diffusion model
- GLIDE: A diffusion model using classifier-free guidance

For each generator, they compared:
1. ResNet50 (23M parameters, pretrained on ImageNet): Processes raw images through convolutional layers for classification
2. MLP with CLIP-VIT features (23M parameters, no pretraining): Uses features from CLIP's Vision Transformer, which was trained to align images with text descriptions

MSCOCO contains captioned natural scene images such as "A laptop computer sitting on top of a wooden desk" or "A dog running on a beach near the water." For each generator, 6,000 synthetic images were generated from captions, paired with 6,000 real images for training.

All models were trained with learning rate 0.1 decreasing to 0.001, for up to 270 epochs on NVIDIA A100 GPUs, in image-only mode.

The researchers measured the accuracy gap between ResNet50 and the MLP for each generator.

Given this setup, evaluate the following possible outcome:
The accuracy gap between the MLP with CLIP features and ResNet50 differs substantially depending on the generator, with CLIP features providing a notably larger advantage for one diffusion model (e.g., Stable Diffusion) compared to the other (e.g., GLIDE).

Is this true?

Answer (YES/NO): NO